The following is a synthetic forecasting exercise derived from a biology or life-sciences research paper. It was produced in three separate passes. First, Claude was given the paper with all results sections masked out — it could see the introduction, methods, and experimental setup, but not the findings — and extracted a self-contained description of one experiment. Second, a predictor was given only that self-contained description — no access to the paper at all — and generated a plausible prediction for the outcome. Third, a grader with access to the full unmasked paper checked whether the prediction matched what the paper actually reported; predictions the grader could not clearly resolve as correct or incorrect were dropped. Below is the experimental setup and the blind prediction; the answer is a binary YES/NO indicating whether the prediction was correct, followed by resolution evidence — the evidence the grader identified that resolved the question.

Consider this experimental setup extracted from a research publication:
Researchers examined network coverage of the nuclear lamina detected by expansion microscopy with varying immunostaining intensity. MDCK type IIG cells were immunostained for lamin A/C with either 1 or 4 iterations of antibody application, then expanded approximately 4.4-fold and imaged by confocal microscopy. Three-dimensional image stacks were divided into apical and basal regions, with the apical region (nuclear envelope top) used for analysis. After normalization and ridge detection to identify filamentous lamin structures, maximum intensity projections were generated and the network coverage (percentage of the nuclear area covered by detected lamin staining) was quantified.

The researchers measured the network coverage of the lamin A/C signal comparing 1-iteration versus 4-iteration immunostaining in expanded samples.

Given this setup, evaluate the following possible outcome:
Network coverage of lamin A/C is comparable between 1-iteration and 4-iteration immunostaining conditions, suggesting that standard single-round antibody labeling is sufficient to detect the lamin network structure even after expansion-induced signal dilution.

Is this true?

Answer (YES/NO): NO